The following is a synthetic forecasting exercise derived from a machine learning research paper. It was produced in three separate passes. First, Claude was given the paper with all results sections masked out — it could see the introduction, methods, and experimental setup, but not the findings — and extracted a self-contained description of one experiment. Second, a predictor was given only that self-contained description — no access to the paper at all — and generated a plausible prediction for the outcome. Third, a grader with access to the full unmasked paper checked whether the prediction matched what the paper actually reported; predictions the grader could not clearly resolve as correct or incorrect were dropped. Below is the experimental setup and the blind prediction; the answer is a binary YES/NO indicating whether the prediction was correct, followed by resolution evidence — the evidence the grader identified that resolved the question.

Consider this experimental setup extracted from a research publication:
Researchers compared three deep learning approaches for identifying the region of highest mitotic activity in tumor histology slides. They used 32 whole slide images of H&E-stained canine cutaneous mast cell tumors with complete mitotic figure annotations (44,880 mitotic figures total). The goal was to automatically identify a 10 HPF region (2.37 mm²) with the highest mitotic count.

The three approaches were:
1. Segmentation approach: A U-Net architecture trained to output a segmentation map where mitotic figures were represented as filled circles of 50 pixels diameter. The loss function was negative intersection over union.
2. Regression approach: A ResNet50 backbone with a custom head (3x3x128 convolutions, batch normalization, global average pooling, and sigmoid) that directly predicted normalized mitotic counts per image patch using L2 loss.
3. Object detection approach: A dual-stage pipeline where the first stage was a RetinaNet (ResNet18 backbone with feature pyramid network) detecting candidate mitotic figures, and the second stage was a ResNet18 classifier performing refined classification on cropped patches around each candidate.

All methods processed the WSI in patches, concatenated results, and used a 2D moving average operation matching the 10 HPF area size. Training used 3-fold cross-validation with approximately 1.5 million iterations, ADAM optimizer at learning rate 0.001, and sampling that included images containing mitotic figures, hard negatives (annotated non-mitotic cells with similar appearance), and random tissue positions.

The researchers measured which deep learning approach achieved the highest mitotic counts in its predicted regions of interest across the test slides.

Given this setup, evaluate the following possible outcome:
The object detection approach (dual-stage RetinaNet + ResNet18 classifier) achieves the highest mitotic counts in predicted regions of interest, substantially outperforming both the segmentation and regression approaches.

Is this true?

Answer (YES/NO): NO